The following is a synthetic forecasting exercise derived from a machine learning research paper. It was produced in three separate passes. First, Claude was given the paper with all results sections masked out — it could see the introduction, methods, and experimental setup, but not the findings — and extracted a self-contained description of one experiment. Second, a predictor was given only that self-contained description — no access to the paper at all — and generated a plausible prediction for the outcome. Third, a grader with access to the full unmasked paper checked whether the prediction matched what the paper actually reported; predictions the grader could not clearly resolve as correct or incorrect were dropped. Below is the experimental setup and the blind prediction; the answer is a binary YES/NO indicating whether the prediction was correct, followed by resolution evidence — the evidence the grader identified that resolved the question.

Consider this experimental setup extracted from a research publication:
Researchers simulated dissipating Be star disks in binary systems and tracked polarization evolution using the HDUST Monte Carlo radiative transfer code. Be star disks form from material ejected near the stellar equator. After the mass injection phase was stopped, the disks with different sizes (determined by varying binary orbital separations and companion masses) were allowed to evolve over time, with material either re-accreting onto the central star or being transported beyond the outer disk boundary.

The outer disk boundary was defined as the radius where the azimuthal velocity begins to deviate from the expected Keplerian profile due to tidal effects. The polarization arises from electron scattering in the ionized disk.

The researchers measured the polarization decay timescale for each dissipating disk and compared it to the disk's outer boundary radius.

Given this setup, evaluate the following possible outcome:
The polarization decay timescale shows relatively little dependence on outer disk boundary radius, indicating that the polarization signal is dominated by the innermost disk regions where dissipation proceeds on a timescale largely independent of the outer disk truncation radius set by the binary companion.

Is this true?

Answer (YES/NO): NO